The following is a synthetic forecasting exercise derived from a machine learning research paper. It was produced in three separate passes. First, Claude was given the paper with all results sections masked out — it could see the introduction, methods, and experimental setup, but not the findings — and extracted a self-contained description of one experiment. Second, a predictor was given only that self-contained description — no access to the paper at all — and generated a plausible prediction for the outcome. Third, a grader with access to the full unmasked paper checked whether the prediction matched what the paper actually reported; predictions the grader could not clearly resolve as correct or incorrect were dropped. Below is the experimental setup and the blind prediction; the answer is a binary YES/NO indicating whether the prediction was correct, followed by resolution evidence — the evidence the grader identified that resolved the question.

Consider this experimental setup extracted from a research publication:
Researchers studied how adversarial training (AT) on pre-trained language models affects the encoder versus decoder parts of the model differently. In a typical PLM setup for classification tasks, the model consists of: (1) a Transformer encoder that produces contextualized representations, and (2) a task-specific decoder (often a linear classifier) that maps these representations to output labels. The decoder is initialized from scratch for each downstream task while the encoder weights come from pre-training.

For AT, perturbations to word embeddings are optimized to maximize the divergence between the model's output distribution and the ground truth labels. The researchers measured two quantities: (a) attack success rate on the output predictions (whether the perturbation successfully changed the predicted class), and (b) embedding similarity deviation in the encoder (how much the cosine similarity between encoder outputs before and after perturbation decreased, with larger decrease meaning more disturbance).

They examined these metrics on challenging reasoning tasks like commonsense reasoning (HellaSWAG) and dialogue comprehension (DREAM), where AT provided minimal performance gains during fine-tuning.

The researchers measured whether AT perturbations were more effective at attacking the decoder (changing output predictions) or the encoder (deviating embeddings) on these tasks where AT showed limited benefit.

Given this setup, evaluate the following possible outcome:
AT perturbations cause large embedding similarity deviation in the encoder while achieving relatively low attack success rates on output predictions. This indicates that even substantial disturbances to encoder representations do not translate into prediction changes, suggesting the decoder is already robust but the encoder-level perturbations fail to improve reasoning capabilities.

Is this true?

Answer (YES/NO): NO